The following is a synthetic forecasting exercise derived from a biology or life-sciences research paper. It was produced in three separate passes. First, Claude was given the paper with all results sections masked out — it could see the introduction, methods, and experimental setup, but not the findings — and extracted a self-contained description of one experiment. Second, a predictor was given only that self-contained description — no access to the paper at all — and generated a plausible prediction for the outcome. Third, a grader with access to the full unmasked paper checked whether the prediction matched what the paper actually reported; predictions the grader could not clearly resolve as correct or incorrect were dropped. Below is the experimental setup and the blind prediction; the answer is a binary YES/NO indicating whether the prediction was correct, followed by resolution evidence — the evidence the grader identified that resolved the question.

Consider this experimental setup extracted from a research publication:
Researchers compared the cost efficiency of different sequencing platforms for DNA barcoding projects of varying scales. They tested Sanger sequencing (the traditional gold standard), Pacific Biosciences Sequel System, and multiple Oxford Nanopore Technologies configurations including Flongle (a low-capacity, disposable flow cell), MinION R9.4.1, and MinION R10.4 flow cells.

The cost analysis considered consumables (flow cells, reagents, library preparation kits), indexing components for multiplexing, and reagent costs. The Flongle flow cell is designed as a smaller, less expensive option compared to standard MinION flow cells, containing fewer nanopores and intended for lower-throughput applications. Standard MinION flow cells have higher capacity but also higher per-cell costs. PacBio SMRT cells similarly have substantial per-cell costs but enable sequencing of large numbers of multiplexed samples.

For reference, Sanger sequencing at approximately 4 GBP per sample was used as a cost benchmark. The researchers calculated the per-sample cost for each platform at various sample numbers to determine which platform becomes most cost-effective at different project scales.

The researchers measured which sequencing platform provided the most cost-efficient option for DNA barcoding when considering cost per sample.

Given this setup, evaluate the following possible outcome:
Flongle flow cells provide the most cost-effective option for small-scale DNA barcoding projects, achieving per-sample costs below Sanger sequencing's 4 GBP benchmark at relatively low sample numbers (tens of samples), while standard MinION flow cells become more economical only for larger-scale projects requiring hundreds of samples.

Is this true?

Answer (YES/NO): NO